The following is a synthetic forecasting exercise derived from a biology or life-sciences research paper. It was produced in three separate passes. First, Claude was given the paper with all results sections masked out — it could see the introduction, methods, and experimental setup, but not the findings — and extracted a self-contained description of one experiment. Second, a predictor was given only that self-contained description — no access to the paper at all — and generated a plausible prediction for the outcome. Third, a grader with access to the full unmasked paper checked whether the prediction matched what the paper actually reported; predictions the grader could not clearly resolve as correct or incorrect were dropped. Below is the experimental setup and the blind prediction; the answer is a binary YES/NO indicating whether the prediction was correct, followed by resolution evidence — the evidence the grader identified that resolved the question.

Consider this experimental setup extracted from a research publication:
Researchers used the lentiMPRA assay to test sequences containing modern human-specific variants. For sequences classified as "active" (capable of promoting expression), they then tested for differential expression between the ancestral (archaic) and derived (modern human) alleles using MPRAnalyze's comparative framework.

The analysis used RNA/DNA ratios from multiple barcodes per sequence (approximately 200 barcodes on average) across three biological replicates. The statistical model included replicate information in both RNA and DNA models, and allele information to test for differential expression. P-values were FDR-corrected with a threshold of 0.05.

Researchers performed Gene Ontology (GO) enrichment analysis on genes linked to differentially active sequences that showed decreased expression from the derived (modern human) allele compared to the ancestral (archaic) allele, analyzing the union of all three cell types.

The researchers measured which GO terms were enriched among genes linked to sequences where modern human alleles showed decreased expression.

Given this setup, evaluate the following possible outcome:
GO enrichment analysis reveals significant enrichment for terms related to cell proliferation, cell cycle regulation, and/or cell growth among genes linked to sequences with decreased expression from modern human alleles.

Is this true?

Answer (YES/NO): NO